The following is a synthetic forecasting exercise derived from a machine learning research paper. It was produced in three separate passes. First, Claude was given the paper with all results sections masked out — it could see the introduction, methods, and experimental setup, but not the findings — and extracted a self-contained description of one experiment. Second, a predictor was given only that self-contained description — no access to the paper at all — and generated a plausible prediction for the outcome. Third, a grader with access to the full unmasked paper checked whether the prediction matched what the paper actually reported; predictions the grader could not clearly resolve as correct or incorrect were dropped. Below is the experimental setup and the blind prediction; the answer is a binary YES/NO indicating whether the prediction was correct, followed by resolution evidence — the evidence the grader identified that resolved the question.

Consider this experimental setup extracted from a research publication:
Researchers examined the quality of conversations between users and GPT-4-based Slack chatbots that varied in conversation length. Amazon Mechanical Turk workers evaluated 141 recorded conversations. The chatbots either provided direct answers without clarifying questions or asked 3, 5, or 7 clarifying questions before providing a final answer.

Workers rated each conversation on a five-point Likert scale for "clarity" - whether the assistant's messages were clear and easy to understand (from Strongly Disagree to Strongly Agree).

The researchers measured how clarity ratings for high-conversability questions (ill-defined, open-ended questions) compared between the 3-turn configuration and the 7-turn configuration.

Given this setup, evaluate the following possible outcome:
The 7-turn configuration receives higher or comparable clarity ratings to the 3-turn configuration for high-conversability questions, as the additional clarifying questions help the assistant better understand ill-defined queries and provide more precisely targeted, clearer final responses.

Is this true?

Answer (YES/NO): NO